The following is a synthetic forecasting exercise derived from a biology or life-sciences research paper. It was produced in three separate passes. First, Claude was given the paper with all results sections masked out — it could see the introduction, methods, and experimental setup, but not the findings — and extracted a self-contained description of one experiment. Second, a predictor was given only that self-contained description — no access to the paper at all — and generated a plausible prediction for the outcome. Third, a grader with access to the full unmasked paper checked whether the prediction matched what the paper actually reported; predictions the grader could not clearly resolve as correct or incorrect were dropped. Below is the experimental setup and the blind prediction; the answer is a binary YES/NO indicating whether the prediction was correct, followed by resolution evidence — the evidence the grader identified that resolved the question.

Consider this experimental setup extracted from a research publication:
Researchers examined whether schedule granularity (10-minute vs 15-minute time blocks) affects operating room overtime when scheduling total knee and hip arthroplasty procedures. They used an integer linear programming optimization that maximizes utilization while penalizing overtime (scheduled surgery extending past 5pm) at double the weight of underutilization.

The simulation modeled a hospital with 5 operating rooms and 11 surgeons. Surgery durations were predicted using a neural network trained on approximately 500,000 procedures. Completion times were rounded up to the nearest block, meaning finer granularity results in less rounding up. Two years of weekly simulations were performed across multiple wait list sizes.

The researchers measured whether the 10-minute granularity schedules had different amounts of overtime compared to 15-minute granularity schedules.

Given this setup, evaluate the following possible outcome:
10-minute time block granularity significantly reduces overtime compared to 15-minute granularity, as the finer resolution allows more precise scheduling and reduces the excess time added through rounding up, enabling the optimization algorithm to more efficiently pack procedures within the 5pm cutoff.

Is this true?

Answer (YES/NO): NO